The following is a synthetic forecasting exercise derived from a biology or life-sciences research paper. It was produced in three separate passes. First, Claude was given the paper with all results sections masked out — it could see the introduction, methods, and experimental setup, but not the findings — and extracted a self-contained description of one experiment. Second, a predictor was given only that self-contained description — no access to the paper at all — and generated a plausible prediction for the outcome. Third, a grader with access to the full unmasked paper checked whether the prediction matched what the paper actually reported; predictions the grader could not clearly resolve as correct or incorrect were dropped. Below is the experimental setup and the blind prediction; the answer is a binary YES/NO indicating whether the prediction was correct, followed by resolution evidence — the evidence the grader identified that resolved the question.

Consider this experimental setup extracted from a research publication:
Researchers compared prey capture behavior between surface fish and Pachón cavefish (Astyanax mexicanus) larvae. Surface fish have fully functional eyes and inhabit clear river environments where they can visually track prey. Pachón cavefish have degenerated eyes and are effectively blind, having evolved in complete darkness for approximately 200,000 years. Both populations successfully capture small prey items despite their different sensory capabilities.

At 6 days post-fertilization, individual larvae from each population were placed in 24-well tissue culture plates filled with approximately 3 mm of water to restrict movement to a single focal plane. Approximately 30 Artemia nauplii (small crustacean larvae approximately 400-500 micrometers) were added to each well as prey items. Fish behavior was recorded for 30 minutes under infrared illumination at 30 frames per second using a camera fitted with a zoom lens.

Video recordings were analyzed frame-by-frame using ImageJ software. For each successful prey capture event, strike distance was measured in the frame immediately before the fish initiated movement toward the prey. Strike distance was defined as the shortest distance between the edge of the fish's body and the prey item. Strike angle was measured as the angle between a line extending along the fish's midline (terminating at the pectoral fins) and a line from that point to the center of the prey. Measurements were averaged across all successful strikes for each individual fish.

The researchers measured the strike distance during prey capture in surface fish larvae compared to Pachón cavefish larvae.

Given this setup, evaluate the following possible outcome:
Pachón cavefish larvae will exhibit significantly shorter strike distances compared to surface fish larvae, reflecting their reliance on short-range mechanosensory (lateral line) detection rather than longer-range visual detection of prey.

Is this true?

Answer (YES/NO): YES